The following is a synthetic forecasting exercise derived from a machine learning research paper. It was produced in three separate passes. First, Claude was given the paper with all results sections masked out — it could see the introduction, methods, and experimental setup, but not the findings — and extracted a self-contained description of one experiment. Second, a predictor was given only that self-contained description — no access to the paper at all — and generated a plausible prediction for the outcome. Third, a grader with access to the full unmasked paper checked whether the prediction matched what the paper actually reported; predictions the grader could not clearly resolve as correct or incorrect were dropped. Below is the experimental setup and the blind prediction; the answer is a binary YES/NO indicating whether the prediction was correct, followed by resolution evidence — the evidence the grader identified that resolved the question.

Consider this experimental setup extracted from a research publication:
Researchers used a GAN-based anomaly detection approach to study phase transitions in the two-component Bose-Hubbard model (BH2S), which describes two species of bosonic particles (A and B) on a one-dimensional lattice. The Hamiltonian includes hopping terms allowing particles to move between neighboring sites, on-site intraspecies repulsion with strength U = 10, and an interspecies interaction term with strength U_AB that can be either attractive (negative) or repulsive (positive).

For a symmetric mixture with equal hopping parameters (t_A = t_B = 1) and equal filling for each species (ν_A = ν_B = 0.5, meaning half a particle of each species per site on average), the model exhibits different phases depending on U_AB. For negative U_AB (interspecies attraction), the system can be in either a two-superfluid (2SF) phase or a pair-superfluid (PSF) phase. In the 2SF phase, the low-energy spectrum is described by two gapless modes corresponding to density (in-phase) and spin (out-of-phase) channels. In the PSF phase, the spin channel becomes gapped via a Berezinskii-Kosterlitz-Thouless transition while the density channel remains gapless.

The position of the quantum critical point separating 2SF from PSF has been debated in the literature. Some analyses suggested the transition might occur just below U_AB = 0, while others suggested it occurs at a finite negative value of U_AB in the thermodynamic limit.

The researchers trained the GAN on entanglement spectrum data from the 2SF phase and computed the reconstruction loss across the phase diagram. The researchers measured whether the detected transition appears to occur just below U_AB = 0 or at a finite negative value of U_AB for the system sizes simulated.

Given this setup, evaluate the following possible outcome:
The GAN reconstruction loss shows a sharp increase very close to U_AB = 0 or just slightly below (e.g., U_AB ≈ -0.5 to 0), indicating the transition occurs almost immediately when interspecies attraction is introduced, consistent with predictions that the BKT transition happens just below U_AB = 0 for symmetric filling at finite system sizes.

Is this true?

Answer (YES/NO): NO